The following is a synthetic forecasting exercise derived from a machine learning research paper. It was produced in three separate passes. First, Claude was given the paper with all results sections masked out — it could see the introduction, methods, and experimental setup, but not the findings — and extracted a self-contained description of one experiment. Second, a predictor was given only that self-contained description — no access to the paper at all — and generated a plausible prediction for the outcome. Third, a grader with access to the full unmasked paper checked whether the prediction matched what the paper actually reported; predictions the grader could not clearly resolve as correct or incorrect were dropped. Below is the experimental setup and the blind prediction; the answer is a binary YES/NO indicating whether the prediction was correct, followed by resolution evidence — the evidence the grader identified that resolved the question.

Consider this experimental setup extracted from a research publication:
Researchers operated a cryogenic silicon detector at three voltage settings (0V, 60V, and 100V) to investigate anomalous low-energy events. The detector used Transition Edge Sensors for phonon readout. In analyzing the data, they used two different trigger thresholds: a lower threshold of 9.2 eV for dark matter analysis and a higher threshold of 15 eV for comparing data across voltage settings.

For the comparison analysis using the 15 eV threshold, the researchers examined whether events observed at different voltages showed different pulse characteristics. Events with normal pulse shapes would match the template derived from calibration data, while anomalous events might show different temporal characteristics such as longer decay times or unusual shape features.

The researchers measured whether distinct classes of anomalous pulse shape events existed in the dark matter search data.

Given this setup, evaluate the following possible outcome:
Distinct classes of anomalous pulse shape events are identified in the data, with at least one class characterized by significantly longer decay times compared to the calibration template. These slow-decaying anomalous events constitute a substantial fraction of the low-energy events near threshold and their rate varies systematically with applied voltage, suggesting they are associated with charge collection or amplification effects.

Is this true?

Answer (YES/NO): NO